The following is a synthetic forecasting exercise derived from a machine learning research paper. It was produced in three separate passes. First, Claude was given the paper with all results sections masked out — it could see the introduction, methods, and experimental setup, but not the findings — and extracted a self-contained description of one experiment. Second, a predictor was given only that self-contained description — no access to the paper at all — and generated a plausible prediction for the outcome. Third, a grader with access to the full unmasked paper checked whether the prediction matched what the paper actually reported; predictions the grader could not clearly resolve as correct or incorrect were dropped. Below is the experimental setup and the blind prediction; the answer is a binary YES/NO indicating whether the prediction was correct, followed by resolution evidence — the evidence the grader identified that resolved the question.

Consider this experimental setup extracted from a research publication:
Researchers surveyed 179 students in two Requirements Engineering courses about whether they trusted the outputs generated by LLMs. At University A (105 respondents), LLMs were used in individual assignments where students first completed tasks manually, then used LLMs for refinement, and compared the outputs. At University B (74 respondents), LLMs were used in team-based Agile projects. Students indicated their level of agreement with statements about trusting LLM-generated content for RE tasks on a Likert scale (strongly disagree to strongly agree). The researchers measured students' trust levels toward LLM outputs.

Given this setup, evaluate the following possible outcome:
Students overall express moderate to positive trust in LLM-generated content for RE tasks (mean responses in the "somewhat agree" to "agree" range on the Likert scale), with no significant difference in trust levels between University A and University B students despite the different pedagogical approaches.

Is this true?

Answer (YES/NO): NO